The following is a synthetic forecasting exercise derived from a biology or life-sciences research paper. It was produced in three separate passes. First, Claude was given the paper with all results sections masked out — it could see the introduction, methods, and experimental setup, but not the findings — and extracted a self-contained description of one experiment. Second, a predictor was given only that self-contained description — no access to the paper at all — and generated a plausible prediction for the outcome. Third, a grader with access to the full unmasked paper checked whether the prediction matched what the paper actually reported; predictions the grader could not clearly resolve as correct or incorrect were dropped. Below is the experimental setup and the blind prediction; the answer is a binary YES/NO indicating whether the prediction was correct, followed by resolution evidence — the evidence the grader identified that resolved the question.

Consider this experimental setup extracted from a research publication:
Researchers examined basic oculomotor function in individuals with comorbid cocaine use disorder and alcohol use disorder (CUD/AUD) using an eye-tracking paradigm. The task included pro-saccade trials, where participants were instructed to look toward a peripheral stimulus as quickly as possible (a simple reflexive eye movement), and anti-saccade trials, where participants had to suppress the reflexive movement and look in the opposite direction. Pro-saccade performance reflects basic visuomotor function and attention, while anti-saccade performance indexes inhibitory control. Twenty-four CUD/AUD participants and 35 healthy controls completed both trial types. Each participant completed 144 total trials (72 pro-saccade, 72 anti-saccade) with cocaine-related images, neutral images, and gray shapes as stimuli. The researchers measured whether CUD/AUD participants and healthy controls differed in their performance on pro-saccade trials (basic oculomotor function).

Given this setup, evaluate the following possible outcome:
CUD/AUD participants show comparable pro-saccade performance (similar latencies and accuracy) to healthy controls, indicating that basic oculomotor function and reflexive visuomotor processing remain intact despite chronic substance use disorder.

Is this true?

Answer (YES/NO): YES